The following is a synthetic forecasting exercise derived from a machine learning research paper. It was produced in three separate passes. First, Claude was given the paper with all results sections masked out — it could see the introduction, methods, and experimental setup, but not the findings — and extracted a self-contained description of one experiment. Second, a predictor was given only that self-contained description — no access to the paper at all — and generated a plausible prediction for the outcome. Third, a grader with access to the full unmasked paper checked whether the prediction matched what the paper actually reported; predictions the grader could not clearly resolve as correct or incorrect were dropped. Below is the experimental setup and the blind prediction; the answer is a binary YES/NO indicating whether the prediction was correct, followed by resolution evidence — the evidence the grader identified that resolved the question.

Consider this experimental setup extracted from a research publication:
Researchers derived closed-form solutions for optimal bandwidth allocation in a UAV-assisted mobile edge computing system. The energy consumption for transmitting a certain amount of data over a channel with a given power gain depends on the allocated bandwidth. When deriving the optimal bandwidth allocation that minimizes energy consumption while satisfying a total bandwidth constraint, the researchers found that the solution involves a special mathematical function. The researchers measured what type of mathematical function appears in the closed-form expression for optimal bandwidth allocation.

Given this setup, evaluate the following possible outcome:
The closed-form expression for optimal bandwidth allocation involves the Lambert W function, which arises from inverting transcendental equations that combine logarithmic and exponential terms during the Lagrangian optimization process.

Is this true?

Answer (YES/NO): YES